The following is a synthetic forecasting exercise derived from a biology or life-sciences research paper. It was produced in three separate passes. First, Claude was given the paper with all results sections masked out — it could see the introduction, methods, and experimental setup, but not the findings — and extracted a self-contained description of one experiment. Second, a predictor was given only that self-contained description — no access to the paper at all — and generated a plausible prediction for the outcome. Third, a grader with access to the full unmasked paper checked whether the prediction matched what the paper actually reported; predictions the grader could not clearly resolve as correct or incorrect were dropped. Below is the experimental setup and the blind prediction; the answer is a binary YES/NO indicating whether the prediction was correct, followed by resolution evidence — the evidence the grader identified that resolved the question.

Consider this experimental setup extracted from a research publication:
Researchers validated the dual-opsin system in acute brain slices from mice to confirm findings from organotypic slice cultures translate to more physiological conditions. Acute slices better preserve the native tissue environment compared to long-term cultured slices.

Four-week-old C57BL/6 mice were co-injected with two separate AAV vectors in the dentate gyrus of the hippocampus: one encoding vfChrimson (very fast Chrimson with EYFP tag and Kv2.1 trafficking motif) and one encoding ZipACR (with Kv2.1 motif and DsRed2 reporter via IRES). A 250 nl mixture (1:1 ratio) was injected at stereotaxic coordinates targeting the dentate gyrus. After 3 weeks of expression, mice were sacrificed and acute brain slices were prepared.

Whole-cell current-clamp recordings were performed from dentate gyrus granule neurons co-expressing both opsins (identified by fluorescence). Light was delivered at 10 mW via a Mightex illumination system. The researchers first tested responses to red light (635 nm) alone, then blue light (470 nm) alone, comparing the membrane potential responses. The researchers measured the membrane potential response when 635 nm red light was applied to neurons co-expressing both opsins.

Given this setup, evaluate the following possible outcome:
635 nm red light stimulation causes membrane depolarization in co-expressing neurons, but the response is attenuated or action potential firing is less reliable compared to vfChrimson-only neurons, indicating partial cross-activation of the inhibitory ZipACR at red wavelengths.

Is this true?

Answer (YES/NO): NO